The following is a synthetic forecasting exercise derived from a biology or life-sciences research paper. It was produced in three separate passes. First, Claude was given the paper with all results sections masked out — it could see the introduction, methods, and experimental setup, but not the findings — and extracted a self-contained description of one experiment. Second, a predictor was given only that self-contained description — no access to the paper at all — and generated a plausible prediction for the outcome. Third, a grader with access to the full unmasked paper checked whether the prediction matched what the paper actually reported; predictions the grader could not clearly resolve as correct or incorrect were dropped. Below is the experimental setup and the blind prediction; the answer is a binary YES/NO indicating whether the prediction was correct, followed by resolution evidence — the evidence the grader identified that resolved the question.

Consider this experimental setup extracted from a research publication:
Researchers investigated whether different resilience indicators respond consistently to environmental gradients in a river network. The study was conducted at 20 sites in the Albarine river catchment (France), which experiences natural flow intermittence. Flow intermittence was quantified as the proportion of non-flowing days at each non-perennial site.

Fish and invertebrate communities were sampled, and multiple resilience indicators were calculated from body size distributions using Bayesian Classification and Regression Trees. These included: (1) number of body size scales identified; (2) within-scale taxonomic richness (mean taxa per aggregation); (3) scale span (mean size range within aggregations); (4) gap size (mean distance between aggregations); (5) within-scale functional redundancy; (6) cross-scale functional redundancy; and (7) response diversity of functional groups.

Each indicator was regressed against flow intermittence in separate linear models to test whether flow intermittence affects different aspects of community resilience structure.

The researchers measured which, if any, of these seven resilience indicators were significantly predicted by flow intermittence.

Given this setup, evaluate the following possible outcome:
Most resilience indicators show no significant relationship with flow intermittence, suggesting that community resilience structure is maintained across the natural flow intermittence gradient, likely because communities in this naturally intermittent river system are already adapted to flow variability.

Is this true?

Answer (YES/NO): NO